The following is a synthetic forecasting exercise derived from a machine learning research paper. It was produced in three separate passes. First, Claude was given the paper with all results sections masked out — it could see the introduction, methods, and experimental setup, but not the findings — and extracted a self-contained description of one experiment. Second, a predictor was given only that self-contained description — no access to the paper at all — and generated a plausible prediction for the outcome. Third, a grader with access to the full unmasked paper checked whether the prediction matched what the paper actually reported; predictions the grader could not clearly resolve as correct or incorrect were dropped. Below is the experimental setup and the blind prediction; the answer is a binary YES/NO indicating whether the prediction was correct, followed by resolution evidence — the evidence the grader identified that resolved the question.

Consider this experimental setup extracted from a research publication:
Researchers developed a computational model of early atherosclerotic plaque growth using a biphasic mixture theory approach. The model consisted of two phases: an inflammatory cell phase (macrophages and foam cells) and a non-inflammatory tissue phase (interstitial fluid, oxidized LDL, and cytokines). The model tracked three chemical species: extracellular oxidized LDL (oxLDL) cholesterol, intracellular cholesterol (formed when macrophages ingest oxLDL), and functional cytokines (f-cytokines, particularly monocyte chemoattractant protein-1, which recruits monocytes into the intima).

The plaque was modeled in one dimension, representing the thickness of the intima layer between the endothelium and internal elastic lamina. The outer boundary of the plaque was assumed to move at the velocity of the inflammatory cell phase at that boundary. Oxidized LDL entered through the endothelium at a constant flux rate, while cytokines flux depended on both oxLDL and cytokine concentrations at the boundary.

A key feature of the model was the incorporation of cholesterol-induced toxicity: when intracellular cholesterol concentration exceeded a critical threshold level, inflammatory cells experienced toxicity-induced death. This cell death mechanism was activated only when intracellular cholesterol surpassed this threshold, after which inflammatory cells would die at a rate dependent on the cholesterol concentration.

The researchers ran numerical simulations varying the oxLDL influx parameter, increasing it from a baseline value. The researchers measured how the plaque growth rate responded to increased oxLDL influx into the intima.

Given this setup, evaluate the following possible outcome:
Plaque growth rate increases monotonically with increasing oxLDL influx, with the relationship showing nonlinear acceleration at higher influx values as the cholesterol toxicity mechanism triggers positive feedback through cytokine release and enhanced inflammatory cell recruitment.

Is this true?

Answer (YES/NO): NO